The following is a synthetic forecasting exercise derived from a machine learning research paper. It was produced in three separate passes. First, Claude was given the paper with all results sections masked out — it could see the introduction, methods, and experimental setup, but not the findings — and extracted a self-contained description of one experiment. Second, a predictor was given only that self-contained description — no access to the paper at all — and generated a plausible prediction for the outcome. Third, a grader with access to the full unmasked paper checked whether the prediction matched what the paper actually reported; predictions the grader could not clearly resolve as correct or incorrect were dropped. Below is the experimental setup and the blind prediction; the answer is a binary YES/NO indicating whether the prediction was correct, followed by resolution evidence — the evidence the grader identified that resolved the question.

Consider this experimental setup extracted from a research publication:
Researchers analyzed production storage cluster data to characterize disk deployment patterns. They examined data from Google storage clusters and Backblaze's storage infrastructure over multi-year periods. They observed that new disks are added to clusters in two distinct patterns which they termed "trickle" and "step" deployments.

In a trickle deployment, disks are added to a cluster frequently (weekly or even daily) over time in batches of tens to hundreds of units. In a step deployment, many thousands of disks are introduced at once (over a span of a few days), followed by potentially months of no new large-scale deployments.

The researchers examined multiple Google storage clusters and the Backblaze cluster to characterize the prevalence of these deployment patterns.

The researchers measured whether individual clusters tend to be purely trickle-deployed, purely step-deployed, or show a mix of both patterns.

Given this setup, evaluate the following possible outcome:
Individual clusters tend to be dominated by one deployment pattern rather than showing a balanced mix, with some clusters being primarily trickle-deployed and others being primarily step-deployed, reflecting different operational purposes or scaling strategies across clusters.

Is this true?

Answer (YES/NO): NO